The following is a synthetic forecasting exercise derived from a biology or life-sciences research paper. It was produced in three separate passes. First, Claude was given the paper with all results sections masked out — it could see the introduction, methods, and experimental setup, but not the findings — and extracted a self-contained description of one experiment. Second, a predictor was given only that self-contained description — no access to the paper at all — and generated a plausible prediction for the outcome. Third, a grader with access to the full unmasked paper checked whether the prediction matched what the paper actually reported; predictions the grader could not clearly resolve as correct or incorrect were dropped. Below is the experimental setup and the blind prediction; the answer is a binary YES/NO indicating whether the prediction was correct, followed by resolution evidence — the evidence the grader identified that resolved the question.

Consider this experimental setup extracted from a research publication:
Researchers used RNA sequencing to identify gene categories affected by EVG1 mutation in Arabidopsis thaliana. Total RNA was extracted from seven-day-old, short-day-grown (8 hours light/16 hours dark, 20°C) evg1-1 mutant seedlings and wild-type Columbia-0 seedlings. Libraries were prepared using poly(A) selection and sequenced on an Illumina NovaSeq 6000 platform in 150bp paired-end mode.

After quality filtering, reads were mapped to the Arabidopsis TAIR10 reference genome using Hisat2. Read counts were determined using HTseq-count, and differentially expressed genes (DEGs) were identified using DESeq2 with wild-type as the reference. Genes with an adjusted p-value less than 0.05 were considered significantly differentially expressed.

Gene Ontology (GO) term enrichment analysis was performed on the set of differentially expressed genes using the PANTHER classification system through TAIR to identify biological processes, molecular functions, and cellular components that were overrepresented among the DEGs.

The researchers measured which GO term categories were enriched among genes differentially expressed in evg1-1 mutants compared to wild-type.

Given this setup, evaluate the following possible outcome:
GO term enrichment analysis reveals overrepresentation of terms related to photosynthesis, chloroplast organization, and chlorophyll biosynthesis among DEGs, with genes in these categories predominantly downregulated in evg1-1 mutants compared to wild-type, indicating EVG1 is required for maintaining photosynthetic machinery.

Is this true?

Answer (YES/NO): NO